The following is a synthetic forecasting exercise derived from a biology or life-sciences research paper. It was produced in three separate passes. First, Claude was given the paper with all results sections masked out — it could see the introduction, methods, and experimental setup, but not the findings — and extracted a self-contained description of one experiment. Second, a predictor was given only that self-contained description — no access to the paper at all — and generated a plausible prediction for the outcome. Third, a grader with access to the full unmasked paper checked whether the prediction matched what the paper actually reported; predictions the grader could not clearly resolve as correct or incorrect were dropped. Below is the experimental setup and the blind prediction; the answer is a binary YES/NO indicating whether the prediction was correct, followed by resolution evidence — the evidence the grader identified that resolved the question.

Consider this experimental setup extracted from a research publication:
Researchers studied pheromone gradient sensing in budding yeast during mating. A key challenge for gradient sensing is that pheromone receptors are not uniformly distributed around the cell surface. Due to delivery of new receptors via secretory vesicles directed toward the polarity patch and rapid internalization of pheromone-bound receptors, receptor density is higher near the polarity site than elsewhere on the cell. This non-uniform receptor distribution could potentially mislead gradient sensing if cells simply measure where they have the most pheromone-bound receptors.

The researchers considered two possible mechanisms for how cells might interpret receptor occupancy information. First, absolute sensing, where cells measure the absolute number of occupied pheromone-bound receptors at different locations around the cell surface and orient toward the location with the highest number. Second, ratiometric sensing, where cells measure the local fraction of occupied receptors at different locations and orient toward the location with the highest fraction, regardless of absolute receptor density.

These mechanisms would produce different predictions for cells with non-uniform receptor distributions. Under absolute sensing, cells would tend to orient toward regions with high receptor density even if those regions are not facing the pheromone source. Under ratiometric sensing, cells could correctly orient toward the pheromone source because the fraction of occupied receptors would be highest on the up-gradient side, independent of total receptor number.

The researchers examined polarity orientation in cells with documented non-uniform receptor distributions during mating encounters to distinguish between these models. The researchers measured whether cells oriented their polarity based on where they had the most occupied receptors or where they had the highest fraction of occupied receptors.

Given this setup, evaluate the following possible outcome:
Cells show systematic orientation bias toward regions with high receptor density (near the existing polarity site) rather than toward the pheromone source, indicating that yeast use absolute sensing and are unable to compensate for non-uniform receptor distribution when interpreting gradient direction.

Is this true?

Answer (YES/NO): NO